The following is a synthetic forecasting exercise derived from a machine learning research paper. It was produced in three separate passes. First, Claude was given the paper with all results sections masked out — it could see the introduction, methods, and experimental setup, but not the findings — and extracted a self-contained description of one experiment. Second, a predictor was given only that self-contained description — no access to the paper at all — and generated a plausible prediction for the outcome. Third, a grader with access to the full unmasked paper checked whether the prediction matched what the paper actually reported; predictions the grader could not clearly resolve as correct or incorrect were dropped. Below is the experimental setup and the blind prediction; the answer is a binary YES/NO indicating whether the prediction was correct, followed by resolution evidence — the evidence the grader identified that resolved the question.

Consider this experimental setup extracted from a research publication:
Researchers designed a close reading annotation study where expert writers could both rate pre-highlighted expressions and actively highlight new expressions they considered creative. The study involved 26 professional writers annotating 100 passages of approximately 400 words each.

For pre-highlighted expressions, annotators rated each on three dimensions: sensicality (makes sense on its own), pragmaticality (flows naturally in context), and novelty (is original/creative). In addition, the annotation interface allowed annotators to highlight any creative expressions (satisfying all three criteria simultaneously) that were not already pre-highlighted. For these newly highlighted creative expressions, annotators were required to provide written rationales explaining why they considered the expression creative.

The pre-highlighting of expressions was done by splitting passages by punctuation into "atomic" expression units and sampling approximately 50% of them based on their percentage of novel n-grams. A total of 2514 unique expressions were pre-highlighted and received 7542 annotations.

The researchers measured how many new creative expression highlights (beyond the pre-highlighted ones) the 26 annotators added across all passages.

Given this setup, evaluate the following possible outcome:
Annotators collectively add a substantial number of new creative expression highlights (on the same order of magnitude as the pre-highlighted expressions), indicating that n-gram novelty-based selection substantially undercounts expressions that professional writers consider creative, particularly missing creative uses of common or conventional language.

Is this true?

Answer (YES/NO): NO